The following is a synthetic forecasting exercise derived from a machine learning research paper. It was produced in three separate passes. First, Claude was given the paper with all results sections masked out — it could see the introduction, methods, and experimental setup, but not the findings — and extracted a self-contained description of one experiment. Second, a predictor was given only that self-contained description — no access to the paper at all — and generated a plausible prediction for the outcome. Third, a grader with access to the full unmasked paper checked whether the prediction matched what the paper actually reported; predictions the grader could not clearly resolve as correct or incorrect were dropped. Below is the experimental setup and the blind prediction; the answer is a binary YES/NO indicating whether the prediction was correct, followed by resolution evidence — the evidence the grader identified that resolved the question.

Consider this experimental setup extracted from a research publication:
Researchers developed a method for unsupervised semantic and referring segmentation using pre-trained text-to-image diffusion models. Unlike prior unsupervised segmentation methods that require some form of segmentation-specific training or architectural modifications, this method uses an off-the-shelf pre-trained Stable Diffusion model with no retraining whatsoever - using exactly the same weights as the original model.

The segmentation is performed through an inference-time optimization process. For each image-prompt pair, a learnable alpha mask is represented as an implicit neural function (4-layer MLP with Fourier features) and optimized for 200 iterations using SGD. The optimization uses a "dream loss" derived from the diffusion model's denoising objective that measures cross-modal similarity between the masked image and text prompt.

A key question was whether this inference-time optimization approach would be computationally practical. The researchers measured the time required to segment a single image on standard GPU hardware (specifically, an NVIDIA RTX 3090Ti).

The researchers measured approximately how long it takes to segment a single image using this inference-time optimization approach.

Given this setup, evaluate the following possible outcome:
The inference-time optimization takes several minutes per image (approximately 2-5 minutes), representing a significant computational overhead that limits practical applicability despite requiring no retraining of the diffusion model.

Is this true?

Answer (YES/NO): YES